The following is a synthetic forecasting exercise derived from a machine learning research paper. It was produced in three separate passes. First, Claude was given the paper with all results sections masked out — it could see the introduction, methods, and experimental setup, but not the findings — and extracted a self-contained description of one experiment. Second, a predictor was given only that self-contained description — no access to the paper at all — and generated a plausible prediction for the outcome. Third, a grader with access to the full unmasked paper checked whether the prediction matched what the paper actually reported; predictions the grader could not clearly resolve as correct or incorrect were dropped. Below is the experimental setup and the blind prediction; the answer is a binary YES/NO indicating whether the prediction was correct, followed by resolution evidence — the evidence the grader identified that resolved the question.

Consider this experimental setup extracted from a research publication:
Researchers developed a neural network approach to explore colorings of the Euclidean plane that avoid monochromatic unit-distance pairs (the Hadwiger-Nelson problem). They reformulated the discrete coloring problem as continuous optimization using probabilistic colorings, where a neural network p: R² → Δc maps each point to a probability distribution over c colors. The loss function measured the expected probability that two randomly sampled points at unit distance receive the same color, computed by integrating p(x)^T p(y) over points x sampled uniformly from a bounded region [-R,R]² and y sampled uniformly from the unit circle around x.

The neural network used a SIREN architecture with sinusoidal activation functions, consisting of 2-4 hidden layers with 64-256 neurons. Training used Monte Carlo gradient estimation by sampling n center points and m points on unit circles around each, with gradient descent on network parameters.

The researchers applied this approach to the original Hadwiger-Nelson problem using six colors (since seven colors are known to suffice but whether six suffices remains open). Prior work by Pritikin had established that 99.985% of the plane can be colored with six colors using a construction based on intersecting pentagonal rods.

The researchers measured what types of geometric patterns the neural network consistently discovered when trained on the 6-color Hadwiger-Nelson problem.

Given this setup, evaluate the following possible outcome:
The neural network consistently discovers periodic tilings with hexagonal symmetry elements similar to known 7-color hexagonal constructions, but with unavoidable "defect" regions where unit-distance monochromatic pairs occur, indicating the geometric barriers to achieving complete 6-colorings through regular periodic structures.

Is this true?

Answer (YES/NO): NO